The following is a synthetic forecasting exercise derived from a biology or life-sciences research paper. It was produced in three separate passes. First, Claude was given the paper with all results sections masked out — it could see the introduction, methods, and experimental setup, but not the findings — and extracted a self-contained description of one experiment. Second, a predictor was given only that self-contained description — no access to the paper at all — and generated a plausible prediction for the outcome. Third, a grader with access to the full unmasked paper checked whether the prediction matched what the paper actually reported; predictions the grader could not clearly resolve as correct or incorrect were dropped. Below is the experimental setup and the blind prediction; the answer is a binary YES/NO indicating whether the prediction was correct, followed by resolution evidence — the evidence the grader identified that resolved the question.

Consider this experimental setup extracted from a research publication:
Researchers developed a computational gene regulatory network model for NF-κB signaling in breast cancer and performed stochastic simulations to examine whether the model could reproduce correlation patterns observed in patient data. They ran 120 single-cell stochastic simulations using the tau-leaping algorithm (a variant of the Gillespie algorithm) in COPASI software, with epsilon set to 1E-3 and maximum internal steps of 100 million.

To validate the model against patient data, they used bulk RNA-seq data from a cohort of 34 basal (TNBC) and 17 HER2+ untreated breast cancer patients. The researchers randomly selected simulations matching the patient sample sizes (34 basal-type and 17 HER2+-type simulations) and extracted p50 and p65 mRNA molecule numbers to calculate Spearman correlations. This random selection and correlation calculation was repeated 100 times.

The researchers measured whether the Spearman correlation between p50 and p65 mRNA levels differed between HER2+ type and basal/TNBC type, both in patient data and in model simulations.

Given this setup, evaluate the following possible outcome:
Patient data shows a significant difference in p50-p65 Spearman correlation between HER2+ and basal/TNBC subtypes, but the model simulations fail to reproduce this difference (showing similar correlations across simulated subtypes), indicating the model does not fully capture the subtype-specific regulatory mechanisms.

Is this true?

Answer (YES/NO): NO